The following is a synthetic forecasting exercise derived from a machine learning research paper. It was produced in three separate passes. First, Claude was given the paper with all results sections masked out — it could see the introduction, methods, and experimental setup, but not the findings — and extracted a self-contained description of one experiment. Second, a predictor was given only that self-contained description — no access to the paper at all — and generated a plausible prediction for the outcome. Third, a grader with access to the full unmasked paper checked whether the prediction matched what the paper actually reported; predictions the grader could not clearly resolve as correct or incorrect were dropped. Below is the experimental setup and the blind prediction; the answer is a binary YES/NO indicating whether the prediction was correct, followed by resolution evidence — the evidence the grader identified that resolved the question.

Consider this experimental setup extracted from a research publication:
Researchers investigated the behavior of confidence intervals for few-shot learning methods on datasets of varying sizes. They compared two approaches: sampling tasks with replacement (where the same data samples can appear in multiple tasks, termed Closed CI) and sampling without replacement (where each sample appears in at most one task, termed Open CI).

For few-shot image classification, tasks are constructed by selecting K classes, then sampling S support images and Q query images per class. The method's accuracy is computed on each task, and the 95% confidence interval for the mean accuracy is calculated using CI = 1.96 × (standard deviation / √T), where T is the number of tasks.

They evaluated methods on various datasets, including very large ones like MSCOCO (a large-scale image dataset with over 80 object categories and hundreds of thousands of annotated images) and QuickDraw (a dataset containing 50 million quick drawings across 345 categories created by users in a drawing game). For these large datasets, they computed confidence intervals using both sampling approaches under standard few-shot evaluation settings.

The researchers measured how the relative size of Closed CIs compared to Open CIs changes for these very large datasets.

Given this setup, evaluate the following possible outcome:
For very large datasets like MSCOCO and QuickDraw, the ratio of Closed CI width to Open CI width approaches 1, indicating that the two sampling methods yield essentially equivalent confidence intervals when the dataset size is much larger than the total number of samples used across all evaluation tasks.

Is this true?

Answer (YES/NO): NO